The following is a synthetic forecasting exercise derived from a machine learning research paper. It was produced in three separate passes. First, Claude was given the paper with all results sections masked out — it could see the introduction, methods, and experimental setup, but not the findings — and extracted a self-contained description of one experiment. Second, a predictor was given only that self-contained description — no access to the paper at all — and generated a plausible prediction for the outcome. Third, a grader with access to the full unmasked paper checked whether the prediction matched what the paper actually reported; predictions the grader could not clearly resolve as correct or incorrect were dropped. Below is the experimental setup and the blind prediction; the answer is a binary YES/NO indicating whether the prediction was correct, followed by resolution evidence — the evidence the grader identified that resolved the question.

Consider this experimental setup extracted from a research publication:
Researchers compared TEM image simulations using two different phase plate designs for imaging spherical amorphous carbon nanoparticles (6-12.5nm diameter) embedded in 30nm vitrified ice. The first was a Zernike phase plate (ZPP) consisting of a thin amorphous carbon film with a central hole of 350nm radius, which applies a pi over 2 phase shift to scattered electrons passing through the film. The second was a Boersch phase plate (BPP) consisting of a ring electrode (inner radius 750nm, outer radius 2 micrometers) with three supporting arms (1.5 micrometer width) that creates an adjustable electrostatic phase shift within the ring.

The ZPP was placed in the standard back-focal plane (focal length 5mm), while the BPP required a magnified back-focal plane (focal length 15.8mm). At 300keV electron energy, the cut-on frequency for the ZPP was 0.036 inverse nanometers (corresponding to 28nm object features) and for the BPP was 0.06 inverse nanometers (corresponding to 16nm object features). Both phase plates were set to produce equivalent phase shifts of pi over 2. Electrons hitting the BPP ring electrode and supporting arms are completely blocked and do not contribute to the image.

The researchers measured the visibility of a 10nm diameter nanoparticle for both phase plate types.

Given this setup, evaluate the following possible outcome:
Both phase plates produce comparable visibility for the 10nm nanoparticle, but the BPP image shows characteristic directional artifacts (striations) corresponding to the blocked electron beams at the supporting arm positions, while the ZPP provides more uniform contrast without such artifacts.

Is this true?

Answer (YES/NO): NO